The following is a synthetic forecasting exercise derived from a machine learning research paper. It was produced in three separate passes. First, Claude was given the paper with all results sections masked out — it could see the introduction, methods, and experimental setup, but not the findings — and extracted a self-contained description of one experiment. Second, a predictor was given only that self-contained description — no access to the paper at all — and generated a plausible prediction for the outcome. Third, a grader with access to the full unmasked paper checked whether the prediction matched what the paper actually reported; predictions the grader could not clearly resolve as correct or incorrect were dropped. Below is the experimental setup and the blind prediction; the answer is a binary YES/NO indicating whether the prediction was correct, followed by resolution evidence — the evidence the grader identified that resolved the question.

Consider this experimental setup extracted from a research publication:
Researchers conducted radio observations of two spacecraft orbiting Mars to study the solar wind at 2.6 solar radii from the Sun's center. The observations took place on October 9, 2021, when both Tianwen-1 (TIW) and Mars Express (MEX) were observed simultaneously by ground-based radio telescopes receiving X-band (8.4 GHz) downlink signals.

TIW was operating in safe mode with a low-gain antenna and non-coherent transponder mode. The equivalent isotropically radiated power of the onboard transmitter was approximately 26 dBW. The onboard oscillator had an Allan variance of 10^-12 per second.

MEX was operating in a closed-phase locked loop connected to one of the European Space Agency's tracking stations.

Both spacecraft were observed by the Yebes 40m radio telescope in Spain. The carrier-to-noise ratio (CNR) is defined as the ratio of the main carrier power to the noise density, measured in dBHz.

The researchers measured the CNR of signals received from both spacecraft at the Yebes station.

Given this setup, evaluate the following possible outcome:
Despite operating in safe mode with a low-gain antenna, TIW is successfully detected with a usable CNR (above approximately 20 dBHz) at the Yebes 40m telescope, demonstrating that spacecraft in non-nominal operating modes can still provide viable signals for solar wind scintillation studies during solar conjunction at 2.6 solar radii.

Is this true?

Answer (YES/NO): NO